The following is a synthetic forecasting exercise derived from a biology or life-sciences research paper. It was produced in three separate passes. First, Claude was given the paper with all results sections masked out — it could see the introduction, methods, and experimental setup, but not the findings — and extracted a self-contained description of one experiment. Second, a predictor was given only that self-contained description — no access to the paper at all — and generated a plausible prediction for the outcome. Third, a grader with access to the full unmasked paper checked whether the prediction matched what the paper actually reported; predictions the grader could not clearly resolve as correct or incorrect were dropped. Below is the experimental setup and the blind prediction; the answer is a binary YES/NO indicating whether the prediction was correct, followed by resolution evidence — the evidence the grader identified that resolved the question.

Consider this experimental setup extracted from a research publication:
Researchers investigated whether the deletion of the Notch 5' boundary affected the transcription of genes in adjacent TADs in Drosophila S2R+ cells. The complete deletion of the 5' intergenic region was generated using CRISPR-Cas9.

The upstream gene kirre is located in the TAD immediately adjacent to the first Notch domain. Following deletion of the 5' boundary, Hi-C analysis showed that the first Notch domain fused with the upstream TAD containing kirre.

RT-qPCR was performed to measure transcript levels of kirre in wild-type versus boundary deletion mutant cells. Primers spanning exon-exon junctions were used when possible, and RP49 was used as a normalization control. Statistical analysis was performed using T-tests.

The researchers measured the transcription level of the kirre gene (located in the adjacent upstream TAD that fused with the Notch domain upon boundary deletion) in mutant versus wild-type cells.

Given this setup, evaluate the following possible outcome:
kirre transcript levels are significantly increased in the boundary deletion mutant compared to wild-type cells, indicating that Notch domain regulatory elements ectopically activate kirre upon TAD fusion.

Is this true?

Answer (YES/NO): NO